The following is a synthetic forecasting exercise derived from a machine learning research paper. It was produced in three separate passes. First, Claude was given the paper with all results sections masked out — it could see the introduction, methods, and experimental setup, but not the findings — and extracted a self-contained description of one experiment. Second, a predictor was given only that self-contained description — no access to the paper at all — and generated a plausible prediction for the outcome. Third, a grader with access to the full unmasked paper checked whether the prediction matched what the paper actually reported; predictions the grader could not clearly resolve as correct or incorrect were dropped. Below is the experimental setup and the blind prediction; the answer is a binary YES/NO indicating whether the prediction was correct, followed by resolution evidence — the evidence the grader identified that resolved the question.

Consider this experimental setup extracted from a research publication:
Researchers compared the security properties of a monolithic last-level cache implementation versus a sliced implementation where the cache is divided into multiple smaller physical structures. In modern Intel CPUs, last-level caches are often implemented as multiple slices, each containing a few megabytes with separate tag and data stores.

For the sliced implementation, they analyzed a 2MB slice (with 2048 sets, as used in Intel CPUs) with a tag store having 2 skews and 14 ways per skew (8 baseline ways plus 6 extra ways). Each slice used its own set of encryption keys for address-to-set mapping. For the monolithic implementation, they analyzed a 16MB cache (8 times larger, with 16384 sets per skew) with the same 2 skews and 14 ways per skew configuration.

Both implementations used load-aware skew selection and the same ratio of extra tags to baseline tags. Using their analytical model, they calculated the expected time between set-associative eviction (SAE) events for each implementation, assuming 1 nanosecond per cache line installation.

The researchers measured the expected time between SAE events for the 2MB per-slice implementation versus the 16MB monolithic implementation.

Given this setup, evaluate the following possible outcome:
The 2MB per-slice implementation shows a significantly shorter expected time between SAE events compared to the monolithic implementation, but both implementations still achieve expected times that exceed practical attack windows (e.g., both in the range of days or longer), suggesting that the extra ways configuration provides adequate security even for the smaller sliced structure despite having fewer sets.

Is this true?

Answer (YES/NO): NO